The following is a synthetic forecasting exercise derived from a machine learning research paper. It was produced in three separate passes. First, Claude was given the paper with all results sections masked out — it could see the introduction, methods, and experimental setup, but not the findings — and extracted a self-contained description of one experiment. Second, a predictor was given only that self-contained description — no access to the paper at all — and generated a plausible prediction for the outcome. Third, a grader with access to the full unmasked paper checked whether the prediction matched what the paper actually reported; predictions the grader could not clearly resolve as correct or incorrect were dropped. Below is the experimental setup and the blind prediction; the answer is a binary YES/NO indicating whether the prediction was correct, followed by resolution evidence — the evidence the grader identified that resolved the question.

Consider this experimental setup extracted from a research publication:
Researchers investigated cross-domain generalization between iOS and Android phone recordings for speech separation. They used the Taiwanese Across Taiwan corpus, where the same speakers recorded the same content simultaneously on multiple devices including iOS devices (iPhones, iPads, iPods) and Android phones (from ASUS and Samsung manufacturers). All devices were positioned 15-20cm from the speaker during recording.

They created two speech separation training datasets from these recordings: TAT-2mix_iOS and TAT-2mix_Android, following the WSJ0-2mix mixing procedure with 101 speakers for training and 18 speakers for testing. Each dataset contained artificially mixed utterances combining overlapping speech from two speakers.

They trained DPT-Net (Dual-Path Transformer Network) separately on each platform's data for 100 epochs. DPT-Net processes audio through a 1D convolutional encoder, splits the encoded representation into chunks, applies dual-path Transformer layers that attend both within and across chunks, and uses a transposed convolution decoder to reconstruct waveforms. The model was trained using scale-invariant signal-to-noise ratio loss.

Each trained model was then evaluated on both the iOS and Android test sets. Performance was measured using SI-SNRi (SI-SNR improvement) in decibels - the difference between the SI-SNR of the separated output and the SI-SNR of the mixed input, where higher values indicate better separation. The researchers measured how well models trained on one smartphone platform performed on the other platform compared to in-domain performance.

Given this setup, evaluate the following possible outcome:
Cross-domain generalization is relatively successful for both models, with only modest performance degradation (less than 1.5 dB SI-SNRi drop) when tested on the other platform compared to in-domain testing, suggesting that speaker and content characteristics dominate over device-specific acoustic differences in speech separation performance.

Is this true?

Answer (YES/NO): NO